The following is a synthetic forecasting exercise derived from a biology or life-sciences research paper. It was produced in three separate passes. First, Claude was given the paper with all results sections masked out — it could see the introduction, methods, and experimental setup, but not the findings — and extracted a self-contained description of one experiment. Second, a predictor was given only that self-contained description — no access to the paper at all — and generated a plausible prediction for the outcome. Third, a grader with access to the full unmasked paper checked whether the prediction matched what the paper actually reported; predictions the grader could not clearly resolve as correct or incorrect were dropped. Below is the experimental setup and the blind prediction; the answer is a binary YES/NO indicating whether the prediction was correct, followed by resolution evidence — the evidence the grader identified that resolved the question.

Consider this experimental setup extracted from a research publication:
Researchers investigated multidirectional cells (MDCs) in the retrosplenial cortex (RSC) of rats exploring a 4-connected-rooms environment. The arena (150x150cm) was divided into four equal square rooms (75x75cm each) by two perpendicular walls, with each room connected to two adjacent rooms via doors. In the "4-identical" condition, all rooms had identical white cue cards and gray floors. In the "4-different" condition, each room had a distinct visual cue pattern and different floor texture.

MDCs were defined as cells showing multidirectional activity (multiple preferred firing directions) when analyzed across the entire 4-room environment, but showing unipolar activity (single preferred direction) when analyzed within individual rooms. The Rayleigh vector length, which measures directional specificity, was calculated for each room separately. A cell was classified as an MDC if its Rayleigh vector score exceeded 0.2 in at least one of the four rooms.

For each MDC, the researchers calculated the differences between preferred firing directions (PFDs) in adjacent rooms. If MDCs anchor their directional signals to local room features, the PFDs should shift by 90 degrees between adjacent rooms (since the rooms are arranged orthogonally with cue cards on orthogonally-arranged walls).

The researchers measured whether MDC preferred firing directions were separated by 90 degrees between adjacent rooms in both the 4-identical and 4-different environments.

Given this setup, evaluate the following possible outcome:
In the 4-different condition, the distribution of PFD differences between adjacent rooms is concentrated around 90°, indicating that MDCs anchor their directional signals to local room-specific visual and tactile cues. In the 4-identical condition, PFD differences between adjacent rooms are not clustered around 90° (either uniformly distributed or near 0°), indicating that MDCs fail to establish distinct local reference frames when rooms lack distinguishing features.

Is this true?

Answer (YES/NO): NO